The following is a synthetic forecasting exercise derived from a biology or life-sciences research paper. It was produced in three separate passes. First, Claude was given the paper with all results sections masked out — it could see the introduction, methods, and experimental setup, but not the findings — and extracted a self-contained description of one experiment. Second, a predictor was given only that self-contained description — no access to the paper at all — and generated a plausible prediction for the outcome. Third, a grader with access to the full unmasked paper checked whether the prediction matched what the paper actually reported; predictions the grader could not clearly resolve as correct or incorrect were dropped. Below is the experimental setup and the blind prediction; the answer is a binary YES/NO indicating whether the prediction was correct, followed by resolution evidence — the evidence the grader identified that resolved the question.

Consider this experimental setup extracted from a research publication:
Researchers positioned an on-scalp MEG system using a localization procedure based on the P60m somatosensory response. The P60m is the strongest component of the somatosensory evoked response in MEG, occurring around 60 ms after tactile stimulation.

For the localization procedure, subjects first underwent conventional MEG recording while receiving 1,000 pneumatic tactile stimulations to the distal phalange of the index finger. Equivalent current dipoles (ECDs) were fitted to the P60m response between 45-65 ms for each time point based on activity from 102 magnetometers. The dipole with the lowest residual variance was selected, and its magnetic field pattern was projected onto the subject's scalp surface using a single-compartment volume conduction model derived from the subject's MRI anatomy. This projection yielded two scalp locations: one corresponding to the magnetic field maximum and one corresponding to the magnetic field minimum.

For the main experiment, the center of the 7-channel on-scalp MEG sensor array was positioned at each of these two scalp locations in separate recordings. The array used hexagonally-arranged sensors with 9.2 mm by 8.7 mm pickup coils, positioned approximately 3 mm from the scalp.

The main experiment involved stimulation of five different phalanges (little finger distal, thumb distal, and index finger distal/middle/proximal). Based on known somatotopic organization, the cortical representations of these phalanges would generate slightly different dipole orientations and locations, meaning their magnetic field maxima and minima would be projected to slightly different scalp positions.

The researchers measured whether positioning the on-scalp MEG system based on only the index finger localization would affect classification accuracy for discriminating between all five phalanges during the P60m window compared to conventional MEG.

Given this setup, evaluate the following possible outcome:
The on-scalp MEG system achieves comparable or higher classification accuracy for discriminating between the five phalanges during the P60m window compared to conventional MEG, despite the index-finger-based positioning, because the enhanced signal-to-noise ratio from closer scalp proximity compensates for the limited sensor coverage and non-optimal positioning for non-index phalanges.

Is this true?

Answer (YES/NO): NO